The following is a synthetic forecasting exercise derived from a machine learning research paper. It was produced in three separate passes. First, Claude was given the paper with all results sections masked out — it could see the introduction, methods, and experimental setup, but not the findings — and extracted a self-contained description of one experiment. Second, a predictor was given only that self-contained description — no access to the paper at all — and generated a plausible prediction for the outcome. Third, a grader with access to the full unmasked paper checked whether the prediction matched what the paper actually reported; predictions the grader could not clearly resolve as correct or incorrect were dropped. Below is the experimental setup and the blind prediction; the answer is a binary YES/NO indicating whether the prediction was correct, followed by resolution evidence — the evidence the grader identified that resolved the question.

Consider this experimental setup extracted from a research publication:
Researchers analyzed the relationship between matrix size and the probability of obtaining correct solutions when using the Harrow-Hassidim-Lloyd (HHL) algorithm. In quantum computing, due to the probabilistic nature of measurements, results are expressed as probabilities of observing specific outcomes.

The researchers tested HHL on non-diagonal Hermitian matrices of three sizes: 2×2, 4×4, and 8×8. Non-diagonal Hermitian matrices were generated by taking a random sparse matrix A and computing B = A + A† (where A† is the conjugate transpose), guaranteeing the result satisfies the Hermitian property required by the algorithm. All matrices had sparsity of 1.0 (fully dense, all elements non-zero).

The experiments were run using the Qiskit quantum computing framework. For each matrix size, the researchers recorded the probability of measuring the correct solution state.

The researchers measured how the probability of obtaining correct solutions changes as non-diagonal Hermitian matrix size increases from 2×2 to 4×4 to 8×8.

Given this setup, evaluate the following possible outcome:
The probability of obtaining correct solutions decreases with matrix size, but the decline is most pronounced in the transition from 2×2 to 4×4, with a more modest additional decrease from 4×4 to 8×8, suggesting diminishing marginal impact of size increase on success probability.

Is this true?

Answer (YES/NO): NO